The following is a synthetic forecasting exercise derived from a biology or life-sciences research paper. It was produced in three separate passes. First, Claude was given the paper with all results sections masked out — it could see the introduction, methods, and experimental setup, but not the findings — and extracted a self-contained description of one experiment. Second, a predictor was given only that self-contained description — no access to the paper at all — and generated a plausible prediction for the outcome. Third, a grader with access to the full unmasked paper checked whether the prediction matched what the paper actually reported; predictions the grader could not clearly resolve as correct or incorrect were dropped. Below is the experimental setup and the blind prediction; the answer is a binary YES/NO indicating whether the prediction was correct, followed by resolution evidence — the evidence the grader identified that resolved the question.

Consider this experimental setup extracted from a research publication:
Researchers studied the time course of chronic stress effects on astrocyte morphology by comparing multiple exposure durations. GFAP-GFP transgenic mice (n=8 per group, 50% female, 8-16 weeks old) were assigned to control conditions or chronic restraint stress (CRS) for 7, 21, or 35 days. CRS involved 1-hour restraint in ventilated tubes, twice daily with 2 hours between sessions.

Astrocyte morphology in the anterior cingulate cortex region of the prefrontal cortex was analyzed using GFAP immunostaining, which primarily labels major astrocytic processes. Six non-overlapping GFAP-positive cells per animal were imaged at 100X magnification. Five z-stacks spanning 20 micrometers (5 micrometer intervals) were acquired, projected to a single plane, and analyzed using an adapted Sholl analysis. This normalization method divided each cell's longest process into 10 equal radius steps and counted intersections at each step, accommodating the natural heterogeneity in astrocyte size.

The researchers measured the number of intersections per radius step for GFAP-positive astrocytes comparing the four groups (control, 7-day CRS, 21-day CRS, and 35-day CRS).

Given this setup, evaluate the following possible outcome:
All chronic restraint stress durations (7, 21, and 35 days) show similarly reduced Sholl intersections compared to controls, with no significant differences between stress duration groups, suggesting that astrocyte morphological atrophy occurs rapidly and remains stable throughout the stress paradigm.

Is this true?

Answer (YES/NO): NO